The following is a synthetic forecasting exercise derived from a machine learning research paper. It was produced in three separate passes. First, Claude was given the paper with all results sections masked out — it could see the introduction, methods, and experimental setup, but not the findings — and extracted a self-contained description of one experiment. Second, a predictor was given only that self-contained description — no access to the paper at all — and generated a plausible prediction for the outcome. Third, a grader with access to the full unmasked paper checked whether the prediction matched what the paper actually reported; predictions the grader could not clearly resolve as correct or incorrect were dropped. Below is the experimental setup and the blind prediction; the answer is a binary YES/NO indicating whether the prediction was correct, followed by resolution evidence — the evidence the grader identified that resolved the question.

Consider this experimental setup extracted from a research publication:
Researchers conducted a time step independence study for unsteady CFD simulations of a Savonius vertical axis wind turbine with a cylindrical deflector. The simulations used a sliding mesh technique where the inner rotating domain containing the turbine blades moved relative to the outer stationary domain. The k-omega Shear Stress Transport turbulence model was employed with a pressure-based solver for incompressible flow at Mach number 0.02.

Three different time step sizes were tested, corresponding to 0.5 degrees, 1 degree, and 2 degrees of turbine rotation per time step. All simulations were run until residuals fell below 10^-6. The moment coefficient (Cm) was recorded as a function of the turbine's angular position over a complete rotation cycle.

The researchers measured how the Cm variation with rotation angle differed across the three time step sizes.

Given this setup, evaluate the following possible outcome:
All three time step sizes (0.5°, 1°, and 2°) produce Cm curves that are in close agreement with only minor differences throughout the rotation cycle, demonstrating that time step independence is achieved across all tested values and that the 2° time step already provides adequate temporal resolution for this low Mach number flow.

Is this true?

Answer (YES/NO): NO